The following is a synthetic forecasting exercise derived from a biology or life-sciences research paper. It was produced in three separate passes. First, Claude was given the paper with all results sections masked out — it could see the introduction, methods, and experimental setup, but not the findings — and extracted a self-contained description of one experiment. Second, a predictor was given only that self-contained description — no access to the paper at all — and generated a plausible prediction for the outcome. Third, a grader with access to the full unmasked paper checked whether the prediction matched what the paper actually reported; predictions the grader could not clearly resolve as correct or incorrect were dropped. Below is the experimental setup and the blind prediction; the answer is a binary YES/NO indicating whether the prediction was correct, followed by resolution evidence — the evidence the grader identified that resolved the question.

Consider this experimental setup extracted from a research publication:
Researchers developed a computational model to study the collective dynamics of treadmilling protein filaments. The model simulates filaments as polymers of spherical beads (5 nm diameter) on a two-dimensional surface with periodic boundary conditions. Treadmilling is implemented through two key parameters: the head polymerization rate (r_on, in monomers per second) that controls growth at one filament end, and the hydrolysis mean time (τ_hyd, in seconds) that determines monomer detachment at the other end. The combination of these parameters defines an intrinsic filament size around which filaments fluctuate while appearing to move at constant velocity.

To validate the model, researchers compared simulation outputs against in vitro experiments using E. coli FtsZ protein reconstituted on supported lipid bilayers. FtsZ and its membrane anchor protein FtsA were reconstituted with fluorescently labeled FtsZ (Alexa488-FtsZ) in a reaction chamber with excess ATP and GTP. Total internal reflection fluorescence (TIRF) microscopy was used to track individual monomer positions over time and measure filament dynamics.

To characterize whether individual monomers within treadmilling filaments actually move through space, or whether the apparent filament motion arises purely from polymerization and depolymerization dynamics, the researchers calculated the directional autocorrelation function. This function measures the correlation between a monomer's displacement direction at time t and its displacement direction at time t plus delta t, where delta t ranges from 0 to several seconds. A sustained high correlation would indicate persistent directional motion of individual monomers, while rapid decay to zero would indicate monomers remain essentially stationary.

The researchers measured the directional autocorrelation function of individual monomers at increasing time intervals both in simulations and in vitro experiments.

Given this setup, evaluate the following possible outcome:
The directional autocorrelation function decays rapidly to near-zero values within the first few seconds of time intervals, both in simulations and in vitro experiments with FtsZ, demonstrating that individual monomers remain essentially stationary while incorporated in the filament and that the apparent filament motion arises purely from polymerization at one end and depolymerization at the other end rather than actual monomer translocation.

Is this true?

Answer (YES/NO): YES